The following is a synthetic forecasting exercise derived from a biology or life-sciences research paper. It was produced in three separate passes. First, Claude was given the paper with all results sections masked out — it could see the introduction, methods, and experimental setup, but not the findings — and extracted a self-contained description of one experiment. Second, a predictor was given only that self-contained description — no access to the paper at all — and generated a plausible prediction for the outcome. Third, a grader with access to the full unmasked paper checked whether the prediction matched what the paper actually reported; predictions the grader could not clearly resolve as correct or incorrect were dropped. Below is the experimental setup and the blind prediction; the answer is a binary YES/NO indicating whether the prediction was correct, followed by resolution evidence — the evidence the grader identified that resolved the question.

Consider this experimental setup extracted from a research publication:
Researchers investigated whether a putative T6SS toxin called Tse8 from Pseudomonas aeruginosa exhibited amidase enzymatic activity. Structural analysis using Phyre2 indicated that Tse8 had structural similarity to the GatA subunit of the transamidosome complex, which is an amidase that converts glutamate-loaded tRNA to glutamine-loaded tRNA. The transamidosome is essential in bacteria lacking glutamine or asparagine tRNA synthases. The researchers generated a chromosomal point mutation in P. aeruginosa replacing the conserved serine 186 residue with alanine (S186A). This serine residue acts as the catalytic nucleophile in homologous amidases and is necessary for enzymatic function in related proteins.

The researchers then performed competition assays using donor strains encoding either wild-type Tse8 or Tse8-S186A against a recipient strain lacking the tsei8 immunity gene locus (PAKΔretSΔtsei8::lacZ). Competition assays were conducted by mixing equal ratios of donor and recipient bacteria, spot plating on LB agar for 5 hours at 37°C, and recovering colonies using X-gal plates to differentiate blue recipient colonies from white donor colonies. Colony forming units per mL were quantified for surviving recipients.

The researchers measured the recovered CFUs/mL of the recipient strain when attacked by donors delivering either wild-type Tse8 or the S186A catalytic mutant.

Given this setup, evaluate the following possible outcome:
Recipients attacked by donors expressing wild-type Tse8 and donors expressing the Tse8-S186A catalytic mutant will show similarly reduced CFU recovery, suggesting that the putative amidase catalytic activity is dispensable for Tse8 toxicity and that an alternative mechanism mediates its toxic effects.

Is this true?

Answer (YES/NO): YES